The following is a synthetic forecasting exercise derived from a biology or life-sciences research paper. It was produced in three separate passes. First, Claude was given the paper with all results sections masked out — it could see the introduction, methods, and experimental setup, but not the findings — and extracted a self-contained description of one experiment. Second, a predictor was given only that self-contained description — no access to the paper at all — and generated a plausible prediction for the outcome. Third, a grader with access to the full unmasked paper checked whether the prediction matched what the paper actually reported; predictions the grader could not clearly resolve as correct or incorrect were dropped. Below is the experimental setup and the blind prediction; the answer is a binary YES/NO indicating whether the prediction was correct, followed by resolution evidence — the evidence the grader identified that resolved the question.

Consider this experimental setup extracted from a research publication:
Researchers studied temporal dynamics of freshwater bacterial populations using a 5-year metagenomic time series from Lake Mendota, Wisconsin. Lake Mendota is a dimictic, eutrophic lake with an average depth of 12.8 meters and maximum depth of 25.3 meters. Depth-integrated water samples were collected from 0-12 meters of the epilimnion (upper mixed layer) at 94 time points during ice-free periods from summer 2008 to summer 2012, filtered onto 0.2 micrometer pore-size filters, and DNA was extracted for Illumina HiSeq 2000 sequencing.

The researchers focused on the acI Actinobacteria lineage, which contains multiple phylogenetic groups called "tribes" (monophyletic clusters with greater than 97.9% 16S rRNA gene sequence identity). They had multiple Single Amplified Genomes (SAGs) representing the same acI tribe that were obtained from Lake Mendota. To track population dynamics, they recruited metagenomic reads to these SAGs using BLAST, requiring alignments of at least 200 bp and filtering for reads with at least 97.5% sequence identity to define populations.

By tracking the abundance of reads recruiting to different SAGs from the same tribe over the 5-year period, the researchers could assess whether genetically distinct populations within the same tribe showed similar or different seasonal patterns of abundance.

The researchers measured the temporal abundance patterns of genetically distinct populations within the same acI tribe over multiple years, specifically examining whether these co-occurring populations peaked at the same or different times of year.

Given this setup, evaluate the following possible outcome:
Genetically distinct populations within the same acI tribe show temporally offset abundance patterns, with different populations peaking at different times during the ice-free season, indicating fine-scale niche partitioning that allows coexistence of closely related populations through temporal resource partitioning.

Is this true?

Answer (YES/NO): YES